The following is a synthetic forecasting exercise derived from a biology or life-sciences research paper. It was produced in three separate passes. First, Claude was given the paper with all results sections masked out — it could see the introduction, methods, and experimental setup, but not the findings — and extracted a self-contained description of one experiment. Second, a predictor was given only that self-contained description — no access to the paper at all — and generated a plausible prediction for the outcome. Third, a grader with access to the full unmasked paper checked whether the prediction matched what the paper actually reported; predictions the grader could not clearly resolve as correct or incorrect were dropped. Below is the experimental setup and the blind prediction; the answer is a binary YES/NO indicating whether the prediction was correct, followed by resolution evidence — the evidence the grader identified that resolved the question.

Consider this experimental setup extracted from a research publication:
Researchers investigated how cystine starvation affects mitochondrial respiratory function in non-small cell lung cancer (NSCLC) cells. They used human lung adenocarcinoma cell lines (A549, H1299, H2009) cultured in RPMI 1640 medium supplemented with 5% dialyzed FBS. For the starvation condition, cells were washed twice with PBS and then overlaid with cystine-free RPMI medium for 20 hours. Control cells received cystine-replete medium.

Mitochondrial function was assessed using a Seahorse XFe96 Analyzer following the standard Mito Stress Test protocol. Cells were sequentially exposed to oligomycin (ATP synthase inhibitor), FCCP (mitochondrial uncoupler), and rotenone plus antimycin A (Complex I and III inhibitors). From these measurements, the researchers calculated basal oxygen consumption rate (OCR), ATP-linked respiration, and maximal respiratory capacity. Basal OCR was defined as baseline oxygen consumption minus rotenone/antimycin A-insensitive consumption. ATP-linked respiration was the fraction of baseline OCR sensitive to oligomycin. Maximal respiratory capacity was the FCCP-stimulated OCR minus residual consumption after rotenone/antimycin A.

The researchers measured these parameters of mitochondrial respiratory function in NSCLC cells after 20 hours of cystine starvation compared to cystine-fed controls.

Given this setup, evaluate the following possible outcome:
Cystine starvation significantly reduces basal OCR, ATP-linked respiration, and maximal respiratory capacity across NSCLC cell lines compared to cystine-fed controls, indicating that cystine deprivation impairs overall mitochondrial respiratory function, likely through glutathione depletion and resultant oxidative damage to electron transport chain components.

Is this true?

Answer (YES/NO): NO